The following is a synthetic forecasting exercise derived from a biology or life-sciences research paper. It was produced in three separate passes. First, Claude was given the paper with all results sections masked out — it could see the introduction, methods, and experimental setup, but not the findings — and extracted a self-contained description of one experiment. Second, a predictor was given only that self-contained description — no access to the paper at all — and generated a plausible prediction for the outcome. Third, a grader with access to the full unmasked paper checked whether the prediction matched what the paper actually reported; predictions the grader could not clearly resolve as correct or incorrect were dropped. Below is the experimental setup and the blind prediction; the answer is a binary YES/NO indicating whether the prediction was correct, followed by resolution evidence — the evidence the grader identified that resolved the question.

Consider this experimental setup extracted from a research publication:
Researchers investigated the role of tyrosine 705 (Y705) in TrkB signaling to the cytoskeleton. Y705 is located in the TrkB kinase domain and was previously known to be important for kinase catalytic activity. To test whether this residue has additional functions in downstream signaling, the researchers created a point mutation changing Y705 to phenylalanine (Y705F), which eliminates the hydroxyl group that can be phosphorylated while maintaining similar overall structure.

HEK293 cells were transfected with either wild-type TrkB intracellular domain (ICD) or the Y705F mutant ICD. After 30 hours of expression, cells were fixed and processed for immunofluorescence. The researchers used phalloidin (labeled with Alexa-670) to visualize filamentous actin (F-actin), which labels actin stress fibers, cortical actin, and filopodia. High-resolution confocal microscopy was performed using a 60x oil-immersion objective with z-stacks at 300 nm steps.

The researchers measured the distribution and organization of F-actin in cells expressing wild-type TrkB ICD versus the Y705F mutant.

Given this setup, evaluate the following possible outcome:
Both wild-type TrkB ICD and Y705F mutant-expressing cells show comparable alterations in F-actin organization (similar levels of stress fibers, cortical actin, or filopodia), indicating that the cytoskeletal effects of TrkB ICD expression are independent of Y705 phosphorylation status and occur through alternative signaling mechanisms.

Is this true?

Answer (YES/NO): NO